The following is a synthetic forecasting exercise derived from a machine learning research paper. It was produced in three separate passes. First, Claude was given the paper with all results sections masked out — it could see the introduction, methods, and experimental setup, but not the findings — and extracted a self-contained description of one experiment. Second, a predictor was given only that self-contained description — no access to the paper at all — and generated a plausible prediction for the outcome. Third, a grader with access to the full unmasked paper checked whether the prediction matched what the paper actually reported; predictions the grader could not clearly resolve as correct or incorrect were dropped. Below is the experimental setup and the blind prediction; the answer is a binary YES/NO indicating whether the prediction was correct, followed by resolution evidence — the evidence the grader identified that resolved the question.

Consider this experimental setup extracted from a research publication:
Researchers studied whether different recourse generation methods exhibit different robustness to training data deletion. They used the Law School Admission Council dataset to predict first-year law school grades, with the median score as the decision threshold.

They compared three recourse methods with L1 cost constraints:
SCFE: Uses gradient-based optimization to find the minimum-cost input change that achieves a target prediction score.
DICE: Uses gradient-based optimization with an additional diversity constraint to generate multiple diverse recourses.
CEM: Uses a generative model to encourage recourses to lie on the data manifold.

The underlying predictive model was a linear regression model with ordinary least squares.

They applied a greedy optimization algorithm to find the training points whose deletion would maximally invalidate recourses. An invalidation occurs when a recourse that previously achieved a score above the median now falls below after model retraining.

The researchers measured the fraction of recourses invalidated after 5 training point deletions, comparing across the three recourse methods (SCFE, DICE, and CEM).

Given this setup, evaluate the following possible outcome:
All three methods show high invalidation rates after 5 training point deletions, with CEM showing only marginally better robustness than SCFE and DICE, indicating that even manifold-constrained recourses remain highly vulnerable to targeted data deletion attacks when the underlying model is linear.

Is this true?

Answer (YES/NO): YES